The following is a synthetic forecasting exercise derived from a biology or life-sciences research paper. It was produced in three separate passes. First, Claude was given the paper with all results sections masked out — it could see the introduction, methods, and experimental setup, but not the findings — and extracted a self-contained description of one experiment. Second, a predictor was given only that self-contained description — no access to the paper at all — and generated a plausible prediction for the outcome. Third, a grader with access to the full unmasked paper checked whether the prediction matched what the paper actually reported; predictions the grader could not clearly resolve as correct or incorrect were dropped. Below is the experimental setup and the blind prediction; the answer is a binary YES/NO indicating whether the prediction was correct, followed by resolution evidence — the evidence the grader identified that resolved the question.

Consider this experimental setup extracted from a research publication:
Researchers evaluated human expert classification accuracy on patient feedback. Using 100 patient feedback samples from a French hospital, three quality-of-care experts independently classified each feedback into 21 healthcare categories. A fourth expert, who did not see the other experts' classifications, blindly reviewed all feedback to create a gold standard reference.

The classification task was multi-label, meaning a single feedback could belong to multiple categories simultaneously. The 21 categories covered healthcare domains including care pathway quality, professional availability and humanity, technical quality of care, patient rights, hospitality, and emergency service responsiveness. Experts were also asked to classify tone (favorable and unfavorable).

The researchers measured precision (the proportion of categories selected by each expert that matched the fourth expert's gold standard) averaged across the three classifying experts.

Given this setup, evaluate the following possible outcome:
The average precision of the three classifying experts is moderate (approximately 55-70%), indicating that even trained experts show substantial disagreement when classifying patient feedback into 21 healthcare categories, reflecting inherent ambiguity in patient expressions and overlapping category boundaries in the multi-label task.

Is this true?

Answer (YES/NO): NO